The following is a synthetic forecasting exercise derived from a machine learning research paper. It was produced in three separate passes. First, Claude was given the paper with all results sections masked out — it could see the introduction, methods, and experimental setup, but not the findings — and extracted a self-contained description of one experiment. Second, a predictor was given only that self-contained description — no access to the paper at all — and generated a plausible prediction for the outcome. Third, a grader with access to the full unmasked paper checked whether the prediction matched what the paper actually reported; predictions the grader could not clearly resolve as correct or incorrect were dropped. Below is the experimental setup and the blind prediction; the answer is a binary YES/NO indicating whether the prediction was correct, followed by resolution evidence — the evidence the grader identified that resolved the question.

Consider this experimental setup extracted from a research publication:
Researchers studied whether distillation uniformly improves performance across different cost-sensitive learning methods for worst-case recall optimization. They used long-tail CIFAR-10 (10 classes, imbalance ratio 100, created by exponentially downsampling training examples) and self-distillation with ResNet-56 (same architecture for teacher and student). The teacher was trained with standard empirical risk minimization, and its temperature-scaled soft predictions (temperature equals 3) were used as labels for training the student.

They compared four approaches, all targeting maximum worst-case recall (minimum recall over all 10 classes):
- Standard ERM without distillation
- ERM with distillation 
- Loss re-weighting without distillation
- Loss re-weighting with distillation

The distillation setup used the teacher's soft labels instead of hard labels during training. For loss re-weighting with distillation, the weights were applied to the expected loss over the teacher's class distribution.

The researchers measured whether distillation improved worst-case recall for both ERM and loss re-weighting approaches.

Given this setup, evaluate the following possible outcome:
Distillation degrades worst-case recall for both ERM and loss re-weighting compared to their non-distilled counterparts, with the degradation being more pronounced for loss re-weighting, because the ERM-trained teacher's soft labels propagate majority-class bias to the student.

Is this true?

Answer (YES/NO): NO